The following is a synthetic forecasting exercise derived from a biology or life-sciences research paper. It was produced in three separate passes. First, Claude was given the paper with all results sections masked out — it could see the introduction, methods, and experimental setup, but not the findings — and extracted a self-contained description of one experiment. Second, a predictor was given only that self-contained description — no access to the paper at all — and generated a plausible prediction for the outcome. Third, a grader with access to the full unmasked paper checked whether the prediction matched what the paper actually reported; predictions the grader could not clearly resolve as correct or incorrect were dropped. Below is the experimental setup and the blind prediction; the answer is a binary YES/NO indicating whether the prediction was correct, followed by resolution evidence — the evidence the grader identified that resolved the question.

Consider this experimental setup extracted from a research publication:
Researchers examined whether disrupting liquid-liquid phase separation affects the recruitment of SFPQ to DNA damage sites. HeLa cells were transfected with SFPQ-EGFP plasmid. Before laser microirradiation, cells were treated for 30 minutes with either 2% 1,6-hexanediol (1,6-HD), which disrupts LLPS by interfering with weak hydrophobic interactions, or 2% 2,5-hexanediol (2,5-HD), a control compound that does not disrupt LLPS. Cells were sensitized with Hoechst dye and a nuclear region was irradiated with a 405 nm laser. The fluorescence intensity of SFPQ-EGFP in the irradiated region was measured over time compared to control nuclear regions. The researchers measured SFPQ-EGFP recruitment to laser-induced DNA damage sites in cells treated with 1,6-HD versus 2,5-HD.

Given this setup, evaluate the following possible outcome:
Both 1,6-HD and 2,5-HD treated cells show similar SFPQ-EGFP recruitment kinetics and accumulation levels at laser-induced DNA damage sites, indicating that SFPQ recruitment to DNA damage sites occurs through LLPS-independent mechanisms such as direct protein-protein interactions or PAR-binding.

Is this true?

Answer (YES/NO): NO